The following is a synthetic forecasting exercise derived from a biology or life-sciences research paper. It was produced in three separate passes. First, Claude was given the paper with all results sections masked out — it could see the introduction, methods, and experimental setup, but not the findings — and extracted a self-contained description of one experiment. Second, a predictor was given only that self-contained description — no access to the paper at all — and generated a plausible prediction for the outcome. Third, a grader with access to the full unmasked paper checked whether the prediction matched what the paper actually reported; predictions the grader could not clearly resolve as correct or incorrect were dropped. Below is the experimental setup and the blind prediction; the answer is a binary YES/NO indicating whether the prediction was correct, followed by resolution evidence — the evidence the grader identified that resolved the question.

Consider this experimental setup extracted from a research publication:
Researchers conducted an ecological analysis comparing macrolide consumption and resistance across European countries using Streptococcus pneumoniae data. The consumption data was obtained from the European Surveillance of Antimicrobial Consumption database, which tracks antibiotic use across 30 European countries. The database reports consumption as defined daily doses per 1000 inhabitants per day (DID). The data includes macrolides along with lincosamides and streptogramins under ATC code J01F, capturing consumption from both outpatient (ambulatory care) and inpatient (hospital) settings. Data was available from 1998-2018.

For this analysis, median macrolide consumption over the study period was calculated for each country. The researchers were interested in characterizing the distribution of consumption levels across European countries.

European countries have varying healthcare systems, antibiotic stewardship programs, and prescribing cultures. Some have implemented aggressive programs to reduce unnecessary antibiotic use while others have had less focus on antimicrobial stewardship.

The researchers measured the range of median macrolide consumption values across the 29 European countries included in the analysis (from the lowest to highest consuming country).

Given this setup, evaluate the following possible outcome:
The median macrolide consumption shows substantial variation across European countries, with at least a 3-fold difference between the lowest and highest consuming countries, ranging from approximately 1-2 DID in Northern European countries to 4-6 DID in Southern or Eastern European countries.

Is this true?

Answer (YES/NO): NO